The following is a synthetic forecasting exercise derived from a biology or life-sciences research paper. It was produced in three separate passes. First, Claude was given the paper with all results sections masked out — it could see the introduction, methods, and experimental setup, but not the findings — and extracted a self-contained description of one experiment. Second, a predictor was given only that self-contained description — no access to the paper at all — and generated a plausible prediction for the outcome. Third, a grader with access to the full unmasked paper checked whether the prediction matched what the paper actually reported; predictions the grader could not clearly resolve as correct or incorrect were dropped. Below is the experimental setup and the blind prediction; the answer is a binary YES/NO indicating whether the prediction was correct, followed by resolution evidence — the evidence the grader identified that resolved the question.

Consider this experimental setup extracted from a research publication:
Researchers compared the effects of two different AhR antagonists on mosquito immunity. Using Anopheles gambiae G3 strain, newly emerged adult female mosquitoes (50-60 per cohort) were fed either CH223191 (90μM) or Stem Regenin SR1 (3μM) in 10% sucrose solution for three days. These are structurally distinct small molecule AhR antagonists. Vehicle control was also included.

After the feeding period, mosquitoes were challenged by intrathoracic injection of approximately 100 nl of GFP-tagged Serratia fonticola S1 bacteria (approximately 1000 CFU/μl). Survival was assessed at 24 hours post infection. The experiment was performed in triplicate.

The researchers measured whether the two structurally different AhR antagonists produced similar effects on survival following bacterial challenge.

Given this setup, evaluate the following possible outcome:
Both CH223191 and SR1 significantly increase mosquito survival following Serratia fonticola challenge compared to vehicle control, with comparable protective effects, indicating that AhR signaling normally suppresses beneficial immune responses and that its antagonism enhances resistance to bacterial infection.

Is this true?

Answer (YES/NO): YES